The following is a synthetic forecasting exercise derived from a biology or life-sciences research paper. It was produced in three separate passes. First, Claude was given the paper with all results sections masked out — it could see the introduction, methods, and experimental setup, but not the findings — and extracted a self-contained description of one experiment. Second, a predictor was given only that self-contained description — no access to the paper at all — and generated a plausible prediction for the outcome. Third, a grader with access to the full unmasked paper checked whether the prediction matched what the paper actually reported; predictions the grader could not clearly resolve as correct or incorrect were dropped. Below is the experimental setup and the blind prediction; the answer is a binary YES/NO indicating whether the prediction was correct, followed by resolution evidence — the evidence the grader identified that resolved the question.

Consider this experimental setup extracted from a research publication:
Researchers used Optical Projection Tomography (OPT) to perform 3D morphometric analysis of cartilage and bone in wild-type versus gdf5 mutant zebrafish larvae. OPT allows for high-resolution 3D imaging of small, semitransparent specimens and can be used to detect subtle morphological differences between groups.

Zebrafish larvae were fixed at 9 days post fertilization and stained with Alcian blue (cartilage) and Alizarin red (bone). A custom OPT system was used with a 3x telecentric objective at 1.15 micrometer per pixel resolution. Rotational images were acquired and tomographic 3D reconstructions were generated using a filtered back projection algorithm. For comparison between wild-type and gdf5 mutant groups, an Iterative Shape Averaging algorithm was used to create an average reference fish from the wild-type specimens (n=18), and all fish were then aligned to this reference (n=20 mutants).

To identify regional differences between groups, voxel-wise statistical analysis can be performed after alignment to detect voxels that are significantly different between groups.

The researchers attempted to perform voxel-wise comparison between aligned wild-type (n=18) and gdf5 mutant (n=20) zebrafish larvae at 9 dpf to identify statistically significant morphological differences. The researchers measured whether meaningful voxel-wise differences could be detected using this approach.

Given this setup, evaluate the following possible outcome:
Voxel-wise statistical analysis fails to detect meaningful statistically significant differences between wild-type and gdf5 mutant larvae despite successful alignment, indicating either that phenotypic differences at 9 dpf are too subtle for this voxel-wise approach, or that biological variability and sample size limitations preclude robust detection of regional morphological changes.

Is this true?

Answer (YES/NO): NO